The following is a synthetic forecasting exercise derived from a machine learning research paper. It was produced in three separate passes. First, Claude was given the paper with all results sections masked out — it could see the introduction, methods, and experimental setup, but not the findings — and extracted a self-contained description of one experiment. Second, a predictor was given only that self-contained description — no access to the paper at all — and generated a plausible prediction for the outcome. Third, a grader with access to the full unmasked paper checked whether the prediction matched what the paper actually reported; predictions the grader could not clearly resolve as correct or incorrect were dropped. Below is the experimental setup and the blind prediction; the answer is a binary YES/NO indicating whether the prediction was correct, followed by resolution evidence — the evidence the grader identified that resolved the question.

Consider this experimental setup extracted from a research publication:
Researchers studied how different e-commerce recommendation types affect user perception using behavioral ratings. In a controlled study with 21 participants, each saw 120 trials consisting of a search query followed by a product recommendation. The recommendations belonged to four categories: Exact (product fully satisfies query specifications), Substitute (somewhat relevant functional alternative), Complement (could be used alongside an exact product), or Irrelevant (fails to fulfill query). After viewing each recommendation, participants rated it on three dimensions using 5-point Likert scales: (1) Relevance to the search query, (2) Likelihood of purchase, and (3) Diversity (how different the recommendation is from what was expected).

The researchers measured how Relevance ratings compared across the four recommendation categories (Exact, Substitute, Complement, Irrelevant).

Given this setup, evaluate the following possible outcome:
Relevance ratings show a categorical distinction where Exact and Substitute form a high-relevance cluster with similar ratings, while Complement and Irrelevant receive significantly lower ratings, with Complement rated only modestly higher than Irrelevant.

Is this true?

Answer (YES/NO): NO